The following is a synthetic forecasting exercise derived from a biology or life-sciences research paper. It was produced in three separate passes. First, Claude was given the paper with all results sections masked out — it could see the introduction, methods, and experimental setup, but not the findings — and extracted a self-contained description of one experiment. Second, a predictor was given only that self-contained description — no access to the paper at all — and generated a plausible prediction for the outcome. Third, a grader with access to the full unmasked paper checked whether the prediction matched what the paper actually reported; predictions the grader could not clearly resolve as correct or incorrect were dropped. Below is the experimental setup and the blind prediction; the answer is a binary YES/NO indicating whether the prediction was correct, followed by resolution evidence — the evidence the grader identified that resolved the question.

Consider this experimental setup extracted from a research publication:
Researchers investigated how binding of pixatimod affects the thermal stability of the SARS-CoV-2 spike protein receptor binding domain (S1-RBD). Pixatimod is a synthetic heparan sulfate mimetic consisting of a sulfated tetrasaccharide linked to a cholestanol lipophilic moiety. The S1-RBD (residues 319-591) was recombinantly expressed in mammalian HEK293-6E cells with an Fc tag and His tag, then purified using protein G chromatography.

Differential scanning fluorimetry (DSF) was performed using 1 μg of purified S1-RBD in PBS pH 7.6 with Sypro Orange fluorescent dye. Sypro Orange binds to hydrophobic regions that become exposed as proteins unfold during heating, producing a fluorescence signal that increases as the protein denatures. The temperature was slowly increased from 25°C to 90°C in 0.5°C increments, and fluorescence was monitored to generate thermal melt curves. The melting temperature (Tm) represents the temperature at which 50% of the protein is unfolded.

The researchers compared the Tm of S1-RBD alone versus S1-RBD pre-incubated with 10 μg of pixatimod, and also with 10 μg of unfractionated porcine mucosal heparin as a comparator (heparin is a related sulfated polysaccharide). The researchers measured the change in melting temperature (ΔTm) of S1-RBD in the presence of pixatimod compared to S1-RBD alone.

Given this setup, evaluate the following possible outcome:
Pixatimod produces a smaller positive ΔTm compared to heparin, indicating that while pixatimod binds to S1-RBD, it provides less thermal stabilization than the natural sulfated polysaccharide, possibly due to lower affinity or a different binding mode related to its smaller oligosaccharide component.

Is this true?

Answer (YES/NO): NO